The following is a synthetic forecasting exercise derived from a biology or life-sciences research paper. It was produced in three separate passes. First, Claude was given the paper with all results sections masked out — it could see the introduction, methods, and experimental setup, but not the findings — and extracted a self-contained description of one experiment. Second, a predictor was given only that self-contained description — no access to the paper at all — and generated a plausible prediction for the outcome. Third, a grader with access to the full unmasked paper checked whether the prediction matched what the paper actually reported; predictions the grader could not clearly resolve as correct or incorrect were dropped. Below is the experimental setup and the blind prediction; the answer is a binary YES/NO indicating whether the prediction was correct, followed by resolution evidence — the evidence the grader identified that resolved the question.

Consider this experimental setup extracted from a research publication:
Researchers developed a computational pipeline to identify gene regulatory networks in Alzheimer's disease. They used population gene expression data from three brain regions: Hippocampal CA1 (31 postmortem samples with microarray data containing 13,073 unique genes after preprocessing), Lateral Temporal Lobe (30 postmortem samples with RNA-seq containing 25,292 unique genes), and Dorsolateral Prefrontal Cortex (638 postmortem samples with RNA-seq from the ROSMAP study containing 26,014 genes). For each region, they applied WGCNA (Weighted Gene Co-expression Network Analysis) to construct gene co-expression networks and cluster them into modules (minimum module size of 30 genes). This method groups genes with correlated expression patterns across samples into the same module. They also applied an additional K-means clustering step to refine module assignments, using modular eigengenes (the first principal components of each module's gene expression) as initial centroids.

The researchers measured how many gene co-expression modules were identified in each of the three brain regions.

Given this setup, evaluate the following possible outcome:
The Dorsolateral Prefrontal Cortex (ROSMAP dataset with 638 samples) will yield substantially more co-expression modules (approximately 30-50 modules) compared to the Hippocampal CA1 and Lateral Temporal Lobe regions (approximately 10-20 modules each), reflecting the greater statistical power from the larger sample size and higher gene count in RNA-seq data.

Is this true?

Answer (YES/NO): NO